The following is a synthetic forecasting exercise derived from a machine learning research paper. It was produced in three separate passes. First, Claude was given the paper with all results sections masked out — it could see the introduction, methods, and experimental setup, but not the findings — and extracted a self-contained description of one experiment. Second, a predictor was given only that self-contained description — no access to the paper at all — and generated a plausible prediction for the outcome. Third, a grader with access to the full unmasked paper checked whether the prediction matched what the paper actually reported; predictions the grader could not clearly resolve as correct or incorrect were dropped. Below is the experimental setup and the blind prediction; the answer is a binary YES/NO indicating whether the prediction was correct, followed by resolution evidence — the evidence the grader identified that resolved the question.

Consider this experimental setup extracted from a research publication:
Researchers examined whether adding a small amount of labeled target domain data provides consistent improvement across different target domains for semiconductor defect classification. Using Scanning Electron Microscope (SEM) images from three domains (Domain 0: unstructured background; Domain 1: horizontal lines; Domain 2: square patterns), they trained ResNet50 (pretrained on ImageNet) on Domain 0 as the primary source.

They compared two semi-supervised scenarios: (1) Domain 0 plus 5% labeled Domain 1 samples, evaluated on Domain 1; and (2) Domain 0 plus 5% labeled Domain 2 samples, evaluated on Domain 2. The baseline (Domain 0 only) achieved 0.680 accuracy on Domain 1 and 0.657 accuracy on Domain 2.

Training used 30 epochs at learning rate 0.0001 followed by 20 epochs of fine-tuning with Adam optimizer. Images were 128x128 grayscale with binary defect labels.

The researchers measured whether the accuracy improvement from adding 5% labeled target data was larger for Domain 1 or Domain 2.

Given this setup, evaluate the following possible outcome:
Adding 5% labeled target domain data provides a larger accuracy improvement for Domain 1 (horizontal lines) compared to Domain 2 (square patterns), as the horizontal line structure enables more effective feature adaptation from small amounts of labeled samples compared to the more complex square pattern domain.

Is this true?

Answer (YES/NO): YES